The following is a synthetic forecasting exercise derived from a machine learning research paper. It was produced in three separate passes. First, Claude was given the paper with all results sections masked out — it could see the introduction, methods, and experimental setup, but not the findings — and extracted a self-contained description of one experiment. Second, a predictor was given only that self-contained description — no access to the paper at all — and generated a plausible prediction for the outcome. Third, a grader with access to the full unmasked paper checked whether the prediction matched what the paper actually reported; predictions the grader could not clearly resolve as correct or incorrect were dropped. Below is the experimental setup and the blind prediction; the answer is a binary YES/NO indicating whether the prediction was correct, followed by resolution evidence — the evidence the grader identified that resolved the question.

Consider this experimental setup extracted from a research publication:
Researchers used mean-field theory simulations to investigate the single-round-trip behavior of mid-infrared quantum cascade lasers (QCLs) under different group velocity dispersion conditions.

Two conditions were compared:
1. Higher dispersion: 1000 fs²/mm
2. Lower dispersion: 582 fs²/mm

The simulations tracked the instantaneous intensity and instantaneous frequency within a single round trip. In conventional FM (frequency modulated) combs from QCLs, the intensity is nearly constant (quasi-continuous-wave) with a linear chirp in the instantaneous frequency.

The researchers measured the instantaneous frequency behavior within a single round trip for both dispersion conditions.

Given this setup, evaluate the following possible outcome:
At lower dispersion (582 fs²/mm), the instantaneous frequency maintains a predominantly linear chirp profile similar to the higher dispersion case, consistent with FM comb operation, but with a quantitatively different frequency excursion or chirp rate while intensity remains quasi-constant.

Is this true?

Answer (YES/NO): NO